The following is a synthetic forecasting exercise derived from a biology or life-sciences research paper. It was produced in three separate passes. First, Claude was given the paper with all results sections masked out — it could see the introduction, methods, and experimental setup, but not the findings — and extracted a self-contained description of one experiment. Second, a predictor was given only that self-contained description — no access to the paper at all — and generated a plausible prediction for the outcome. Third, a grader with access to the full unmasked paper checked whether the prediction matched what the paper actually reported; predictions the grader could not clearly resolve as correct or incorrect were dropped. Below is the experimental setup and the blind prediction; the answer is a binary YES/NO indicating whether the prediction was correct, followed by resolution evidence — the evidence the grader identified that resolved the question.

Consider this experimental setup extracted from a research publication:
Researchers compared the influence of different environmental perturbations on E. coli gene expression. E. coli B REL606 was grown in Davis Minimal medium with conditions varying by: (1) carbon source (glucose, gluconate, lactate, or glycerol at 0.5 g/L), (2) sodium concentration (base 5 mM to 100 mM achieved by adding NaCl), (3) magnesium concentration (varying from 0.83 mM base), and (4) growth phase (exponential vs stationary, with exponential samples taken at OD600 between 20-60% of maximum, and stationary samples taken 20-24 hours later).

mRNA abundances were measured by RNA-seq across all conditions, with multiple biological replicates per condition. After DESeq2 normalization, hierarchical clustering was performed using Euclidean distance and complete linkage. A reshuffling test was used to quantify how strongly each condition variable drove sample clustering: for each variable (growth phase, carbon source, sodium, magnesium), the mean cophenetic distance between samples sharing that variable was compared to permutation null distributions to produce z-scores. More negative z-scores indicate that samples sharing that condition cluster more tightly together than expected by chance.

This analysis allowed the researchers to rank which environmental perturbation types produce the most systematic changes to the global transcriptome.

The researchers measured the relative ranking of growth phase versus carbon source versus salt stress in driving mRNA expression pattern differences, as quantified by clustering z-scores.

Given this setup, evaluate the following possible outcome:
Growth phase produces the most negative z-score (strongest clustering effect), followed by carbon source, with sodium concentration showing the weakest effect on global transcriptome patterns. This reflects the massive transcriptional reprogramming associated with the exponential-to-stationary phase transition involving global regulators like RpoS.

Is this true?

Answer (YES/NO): NO